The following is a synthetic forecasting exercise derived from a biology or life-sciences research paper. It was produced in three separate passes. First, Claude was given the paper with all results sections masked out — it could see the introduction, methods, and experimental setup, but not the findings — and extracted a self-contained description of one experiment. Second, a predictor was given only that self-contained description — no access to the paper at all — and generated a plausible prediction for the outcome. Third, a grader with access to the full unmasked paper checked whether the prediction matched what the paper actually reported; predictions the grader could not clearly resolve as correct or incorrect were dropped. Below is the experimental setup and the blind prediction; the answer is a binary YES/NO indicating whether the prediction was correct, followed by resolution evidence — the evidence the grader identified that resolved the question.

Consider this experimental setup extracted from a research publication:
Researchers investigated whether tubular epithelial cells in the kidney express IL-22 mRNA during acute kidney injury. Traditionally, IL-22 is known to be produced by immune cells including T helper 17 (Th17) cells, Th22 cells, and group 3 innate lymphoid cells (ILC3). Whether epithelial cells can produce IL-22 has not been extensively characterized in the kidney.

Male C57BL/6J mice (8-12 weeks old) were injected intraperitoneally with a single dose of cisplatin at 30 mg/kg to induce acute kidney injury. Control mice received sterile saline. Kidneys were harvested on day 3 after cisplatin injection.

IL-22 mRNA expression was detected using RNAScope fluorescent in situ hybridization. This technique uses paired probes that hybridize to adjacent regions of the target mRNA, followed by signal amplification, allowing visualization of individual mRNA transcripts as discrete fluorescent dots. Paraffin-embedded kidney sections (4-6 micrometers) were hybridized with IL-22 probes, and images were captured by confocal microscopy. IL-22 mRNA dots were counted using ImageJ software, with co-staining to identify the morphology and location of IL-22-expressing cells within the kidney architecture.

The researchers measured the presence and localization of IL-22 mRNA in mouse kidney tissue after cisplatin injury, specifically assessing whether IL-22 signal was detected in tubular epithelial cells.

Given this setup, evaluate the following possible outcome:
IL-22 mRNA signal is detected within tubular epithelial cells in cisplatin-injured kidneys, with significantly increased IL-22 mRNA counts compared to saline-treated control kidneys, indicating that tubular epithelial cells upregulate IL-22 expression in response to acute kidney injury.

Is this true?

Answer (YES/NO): YES